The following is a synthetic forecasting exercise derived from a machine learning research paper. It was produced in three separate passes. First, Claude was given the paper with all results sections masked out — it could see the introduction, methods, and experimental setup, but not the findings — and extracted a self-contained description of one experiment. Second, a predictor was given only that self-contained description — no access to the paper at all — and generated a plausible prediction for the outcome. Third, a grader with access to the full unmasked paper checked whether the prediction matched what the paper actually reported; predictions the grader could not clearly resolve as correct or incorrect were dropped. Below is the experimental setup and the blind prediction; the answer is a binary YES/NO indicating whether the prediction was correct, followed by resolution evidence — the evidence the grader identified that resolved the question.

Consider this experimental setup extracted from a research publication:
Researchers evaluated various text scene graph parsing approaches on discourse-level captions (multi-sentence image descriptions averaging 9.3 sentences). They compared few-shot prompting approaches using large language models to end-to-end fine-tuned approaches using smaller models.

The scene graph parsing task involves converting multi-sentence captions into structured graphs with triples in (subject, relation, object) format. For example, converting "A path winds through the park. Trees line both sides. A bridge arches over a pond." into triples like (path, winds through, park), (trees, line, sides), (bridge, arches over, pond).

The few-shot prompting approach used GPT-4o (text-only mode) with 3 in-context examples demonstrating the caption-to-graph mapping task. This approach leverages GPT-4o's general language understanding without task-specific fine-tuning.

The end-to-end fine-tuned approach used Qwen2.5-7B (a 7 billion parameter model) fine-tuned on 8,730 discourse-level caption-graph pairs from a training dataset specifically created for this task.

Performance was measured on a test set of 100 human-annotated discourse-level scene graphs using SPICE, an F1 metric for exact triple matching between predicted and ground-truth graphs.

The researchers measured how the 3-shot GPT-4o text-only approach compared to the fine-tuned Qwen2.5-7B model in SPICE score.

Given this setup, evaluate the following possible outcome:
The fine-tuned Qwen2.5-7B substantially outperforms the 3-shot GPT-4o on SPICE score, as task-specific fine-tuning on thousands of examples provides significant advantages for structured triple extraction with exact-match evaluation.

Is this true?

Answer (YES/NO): NO